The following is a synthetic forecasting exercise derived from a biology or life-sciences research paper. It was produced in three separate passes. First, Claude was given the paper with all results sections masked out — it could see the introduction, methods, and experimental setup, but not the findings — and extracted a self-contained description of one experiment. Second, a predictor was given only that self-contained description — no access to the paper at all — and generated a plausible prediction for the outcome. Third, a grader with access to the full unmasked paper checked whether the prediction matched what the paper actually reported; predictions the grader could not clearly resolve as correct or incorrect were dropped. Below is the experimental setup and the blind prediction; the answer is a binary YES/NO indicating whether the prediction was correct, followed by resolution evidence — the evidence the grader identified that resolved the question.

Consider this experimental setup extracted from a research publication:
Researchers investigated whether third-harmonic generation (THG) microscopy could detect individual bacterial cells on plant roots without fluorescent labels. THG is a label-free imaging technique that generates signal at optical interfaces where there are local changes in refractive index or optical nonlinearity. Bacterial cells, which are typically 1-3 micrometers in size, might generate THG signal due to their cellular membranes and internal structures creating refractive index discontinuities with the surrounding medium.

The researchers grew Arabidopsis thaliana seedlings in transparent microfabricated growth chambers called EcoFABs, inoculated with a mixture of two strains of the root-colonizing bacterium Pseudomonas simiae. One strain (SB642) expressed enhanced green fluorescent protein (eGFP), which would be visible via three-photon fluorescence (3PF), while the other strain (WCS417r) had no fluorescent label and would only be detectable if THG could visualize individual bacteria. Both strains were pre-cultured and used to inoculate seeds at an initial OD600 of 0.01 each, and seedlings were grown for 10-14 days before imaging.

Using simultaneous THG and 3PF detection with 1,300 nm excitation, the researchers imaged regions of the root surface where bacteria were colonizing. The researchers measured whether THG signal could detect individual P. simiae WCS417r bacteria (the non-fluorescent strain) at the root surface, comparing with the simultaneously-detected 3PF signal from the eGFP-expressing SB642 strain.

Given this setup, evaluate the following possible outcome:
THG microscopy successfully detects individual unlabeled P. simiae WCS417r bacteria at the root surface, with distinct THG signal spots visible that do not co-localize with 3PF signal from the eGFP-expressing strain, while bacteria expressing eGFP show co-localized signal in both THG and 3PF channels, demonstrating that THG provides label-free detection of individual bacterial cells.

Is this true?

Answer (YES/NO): YES